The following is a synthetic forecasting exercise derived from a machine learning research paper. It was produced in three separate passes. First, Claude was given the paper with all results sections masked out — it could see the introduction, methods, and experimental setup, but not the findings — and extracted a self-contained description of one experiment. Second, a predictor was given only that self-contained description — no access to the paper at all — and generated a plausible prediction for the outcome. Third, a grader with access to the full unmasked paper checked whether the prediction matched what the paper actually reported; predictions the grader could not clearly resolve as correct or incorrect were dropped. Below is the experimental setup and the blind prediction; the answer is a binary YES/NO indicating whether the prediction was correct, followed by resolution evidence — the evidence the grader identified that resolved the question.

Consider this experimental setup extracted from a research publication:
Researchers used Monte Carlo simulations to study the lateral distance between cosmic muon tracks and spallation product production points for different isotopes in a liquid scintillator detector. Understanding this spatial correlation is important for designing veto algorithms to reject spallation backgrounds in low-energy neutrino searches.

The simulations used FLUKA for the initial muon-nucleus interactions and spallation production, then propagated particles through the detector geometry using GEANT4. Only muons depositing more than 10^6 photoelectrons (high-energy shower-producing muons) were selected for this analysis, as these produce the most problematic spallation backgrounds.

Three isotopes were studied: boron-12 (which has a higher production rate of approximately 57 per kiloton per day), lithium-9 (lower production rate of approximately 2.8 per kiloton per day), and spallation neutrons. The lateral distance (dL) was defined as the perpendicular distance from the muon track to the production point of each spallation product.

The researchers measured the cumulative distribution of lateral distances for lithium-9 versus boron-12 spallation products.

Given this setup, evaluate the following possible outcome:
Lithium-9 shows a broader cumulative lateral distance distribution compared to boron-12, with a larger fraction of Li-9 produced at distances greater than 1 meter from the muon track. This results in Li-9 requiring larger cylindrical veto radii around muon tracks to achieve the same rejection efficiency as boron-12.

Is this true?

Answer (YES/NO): NO